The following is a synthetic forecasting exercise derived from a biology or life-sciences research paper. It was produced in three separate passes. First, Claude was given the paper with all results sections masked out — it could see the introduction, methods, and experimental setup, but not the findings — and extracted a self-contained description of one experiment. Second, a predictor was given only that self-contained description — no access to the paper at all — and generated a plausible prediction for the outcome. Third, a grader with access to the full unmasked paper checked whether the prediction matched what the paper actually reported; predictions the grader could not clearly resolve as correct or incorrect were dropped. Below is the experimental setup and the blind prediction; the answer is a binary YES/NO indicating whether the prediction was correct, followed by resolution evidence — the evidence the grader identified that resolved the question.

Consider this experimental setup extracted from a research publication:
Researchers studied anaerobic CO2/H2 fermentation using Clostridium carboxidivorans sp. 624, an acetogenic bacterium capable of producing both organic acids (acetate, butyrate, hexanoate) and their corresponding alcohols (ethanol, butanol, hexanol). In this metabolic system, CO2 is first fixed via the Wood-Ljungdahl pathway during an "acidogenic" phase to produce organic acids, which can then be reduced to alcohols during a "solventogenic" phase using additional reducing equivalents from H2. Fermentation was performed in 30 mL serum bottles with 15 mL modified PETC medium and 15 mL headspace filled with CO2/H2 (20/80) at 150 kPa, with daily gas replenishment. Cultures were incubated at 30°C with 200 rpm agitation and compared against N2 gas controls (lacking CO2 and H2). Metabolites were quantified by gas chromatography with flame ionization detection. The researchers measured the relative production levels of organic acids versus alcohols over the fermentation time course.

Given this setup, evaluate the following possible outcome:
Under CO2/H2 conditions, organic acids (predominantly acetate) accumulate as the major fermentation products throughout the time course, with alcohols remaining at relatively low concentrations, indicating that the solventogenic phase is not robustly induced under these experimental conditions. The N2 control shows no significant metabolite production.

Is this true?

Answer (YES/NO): NO